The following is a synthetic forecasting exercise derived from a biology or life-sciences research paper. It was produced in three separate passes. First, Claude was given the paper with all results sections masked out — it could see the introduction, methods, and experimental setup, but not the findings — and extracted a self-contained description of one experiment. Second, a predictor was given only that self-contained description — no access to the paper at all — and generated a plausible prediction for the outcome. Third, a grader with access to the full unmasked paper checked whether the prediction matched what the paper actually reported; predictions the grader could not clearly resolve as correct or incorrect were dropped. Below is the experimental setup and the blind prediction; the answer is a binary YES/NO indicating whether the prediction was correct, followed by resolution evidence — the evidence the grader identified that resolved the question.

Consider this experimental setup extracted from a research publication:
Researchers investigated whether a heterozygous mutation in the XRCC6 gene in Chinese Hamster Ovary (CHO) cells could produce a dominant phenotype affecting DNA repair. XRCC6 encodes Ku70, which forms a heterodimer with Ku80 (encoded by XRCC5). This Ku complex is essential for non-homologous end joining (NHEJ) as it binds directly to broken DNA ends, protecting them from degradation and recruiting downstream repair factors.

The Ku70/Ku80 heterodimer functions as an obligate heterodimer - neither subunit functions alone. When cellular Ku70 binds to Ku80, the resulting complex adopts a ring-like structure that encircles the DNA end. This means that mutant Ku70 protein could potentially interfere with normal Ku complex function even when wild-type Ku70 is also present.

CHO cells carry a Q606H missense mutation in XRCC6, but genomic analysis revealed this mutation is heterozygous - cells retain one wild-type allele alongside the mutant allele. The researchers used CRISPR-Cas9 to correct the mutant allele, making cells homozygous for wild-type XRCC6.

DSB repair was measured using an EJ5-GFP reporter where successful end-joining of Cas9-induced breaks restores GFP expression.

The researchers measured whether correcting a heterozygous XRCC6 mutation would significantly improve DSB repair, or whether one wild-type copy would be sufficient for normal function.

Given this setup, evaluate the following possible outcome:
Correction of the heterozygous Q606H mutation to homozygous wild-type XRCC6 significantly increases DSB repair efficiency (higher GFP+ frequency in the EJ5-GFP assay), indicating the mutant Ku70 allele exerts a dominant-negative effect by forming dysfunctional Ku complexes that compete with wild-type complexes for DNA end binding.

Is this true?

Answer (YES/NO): YES